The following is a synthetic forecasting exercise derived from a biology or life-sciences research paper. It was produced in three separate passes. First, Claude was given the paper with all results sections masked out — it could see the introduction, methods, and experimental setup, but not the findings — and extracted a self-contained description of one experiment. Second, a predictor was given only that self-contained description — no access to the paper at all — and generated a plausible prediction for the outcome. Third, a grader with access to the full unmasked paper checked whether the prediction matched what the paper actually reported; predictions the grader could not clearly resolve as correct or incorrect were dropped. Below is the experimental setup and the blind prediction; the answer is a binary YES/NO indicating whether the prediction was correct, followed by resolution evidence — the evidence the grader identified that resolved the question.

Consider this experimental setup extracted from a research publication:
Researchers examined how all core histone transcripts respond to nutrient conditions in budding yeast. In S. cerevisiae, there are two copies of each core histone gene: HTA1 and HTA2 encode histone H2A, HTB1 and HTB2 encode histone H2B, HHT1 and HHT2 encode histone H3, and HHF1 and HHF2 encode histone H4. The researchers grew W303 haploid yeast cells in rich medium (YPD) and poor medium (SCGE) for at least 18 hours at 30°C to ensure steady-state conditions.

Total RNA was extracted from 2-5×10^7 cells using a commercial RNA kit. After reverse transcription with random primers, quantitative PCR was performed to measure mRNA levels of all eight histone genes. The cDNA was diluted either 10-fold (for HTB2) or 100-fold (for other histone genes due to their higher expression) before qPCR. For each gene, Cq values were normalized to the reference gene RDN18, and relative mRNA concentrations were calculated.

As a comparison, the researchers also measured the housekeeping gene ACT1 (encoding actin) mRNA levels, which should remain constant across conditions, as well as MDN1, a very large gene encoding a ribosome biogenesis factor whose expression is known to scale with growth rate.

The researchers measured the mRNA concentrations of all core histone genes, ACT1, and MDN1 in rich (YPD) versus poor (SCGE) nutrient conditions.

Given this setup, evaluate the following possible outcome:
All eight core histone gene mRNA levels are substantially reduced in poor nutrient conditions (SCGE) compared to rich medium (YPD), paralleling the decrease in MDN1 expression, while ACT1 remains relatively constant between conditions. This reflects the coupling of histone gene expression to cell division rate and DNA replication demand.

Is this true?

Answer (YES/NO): NO